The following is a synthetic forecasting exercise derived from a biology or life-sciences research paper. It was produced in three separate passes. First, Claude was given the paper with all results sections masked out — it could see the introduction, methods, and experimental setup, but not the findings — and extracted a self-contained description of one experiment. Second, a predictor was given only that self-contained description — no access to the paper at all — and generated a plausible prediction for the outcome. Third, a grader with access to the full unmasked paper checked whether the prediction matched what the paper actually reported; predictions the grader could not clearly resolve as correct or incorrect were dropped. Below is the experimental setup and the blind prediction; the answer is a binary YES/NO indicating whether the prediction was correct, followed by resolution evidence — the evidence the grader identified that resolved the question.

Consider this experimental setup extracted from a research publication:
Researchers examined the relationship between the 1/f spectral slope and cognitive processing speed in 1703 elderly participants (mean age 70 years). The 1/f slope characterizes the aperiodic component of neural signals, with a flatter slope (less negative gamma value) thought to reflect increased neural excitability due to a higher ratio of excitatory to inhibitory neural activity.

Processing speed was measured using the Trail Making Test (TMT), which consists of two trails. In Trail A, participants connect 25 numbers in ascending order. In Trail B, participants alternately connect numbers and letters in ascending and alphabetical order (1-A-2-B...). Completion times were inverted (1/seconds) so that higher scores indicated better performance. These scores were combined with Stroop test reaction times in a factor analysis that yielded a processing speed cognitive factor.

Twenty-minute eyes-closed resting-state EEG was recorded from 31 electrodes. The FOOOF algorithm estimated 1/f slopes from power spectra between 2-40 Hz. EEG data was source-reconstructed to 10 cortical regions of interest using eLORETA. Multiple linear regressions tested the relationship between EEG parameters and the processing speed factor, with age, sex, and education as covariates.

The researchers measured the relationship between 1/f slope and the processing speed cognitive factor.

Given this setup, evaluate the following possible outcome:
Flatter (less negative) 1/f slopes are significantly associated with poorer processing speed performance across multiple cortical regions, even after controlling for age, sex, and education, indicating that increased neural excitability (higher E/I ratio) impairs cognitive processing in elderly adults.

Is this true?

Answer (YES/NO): NO